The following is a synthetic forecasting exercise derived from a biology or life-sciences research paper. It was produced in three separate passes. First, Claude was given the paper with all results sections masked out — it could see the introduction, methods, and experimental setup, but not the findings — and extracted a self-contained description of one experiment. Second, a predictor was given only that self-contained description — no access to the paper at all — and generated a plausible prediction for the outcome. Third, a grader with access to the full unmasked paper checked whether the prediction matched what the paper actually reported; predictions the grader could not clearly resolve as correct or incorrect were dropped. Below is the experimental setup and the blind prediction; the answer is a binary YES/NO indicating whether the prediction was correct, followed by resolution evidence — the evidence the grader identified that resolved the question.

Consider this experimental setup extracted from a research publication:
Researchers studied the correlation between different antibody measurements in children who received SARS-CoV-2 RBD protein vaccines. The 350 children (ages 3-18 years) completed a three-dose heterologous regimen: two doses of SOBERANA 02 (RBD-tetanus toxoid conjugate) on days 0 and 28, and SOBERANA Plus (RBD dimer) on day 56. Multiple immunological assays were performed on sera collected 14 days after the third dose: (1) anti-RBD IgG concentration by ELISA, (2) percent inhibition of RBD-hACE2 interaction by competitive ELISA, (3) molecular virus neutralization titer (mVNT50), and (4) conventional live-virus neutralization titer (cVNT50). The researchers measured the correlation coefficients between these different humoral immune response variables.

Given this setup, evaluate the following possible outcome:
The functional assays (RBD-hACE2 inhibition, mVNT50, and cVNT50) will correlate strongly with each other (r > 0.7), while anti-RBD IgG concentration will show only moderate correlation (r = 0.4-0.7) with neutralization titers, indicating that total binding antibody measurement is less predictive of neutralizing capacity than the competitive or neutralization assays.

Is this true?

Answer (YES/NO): NO